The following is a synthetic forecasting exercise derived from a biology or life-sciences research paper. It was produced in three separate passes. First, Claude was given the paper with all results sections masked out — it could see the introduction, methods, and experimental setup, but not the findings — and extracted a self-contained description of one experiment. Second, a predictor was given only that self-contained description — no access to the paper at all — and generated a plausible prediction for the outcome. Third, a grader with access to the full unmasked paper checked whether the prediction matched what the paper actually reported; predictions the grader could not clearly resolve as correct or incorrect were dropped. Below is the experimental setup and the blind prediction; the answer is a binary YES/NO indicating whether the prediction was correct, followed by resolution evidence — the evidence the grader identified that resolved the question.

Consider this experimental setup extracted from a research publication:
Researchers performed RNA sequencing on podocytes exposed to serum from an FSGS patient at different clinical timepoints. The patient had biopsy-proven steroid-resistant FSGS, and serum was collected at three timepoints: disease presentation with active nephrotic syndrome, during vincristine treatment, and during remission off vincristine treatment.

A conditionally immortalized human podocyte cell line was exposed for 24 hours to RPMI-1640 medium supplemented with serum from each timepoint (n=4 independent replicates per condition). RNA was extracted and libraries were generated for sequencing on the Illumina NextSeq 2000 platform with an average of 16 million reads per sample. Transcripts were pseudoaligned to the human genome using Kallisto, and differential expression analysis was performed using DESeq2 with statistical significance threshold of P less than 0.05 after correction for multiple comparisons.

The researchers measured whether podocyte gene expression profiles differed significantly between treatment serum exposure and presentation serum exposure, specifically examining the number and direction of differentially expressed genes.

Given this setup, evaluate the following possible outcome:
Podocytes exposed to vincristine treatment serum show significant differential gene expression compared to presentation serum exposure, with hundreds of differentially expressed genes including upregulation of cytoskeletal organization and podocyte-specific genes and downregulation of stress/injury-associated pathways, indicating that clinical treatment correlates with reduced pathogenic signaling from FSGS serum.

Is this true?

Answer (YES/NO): NO